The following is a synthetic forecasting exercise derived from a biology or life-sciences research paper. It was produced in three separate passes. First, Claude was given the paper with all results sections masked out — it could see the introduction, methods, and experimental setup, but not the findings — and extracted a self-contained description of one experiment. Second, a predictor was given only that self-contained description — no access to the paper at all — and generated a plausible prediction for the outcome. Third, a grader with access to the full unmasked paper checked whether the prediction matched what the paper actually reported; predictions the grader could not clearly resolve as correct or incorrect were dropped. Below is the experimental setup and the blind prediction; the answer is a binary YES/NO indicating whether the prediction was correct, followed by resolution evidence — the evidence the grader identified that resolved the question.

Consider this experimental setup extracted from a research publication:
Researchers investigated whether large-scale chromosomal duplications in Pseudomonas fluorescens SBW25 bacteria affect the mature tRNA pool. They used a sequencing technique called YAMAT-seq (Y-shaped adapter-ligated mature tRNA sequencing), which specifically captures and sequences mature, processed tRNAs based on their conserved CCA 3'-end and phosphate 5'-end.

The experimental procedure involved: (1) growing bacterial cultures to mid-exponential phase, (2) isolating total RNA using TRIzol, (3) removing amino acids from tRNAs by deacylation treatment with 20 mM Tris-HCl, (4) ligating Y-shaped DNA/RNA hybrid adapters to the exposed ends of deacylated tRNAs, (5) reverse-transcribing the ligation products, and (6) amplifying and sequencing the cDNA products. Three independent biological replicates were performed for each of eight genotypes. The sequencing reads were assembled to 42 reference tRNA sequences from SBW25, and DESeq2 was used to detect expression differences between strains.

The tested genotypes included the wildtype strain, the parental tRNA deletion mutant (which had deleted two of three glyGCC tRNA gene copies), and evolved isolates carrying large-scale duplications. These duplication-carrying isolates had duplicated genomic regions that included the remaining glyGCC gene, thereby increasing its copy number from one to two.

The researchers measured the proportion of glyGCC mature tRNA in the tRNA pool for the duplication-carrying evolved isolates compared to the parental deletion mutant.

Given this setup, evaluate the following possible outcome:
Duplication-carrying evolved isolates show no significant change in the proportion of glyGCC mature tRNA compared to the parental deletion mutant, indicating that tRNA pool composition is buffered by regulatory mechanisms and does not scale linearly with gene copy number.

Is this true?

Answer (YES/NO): NO